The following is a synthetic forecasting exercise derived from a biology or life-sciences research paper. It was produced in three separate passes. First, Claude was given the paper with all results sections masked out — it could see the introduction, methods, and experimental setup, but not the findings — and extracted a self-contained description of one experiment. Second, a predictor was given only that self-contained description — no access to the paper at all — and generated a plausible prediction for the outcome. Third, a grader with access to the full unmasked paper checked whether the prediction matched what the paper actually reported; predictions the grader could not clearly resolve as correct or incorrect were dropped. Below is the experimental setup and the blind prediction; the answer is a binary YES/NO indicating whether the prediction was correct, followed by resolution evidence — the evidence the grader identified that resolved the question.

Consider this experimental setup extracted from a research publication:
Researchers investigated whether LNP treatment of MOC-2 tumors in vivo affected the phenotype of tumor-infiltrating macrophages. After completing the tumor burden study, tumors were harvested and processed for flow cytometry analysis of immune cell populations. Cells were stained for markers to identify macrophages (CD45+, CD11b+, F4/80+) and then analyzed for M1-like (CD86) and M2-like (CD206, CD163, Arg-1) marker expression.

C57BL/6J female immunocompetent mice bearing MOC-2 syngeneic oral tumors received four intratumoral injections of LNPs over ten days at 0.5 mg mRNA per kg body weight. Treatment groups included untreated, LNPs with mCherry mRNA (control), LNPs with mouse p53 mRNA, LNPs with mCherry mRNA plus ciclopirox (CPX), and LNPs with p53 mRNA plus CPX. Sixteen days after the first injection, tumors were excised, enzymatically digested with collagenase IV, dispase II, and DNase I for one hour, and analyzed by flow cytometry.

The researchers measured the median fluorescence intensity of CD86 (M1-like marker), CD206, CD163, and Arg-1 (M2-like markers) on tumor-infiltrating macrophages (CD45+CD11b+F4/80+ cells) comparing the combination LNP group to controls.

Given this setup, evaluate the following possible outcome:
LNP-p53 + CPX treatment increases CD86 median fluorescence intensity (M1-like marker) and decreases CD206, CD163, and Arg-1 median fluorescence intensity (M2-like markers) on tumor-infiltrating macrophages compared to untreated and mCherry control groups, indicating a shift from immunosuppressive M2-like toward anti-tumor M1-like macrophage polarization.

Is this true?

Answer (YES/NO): NO